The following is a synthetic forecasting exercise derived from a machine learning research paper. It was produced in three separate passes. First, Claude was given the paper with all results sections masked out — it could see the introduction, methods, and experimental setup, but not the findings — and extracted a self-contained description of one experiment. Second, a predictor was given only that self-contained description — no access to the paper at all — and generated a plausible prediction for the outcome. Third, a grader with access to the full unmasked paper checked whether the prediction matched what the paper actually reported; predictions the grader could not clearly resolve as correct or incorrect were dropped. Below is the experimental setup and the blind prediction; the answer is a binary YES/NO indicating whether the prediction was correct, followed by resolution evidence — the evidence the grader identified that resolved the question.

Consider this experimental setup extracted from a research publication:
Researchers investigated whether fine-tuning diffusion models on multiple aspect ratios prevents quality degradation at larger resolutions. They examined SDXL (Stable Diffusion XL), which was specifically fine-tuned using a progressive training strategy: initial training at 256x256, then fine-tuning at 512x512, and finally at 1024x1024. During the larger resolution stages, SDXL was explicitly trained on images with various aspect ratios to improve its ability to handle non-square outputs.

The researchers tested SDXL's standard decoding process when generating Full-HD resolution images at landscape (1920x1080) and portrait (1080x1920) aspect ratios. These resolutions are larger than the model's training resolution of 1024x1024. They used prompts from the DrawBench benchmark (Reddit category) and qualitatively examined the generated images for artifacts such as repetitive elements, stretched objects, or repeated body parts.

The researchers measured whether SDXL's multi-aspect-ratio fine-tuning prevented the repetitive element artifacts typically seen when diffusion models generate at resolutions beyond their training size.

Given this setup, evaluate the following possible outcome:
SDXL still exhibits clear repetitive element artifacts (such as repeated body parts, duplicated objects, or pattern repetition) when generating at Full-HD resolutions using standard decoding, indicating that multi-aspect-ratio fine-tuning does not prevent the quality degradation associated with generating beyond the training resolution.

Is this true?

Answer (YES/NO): YES